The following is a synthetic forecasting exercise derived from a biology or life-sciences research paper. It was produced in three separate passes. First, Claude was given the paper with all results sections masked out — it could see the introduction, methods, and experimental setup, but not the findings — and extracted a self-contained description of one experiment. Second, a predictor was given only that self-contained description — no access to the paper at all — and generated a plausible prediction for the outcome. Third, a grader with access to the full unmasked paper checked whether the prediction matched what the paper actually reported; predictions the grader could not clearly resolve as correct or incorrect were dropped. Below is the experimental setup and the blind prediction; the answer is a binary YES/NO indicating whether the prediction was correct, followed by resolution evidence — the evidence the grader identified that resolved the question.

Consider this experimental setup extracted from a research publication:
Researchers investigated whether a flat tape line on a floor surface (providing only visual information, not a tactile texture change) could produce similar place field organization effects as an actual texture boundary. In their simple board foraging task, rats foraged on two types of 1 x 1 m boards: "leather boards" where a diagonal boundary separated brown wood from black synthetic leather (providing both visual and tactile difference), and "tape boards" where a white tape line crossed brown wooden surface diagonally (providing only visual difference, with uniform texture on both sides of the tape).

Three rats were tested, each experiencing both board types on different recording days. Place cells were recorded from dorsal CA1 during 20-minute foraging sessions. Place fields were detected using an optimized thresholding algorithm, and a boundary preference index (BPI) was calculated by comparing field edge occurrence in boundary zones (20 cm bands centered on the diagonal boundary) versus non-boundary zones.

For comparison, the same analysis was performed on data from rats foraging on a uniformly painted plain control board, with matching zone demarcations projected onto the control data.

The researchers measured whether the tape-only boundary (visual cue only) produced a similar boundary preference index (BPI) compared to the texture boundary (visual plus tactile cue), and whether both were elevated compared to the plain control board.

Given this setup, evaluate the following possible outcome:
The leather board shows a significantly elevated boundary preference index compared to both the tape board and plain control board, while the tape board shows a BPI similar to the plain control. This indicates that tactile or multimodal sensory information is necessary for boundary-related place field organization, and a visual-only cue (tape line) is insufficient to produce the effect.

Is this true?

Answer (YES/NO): NO